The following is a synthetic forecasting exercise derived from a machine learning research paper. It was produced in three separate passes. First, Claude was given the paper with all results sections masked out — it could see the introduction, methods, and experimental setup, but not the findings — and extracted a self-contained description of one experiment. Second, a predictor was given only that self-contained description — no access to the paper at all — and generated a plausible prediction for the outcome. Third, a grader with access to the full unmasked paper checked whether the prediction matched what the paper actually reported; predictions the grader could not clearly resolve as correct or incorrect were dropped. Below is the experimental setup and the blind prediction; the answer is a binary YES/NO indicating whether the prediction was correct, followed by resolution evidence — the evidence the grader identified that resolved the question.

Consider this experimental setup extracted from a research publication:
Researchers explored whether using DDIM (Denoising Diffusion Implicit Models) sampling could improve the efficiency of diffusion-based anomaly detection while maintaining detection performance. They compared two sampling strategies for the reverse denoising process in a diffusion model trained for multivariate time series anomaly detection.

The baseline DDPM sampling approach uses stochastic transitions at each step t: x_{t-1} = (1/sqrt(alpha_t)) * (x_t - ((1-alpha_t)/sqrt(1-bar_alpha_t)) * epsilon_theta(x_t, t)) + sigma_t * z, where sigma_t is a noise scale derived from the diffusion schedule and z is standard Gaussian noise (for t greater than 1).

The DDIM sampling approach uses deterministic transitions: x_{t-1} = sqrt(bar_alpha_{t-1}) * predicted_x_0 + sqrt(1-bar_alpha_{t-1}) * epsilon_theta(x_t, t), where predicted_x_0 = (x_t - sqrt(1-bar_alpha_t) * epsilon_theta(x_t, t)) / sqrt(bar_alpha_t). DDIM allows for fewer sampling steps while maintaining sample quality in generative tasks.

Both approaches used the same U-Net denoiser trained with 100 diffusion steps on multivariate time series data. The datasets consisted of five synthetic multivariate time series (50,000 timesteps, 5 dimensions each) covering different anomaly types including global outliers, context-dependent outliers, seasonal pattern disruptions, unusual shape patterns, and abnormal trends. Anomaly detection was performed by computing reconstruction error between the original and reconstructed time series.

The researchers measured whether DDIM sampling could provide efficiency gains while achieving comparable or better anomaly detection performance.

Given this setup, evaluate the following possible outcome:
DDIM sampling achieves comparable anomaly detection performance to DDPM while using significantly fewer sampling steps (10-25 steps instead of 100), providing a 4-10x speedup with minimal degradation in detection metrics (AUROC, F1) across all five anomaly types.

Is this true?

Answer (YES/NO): NO